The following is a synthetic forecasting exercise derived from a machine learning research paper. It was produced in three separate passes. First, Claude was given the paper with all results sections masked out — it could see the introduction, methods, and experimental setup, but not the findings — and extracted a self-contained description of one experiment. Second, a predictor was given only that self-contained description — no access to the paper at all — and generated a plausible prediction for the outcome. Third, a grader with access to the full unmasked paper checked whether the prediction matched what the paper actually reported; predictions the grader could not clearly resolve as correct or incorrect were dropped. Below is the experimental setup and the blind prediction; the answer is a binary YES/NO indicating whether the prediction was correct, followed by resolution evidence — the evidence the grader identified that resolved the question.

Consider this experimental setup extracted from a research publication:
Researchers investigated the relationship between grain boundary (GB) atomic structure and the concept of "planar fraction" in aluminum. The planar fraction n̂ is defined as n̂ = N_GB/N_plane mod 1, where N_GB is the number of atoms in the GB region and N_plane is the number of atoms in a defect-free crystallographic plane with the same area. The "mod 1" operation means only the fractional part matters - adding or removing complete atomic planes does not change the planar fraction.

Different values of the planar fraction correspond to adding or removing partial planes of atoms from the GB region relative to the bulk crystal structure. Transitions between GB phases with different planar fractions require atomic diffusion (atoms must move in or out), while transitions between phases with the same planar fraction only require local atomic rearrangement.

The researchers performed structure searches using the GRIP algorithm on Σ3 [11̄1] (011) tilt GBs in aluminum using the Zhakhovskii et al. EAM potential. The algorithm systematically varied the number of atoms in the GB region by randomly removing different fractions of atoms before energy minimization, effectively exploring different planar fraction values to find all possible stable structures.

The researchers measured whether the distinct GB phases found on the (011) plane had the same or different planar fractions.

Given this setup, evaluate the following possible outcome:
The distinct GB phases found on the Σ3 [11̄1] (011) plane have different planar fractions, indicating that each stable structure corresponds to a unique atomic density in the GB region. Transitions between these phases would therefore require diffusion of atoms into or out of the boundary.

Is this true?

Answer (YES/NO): YES